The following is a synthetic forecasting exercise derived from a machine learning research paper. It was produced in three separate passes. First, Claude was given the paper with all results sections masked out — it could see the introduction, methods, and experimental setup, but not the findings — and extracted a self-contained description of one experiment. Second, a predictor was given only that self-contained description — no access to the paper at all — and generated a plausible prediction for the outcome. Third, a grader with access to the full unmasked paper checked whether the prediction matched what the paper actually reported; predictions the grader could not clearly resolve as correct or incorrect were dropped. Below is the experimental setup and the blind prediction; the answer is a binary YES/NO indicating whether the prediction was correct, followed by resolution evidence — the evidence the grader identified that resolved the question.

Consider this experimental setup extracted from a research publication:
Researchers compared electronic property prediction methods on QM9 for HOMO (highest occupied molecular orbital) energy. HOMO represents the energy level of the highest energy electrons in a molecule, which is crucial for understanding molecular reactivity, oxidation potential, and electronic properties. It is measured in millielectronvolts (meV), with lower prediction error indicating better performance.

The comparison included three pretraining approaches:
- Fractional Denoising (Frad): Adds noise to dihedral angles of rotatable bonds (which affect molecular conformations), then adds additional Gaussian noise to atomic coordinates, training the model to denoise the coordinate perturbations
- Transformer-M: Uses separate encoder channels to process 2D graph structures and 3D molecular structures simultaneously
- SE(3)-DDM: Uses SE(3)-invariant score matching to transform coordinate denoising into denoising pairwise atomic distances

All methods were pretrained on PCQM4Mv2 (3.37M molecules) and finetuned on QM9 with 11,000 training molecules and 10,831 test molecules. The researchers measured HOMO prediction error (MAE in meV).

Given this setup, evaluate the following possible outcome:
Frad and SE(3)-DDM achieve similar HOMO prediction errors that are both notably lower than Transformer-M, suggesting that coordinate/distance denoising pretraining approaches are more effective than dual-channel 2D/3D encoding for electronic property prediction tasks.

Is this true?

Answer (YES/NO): NO